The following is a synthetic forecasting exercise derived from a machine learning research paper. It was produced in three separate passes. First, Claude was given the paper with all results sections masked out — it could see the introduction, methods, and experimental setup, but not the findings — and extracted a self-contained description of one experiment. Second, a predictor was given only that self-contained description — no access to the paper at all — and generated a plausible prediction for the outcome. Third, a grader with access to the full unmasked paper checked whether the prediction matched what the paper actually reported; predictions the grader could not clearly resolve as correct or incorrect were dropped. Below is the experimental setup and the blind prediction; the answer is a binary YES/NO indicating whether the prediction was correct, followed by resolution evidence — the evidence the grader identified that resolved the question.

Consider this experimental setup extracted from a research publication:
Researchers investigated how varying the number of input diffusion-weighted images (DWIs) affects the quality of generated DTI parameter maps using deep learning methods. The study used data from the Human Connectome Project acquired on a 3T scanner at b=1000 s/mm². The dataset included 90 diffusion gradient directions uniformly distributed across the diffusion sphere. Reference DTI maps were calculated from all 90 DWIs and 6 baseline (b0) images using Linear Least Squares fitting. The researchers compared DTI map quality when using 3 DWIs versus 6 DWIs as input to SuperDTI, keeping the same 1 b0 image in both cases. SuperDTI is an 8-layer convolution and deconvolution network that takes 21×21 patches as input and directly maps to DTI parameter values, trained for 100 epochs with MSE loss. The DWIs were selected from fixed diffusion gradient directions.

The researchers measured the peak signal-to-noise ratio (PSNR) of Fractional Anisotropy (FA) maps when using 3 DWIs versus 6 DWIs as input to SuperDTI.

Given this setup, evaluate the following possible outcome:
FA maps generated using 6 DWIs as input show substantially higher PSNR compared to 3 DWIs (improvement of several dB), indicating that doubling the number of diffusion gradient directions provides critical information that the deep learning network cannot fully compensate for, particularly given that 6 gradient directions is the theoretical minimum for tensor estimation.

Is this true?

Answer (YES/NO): NO